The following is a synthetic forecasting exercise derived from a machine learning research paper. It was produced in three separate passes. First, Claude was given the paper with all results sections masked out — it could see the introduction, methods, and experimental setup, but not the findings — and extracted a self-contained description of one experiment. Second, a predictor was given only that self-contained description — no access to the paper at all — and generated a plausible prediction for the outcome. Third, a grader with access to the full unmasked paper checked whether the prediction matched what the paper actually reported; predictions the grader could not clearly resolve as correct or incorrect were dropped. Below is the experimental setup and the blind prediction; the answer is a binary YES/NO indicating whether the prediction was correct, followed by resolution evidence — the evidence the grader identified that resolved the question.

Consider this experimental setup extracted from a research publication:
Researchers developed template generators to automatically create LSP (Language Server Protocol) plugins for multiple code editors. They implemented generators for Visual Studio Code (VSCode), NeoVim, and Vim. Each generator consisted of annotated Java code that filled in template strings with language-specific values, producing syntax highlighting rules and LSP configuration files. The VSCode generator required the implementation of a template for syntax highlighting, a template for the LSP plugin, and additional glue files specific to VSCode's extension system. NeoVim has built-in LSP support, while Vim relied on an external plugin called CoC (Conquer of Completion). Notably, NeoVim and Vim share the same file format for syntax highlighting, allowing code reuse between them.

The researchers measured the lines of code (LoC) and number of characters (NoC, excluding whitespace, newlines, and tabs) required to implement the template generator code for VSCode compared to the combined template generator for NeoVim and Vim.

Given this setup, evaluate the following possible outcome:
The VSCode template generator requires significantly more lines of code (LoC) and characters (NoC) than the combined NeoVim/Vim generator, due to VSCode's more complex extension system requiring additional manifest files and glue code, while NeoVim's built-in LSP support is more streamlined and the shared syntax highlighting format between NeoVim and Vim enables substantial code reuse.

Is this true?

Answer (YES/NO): YES